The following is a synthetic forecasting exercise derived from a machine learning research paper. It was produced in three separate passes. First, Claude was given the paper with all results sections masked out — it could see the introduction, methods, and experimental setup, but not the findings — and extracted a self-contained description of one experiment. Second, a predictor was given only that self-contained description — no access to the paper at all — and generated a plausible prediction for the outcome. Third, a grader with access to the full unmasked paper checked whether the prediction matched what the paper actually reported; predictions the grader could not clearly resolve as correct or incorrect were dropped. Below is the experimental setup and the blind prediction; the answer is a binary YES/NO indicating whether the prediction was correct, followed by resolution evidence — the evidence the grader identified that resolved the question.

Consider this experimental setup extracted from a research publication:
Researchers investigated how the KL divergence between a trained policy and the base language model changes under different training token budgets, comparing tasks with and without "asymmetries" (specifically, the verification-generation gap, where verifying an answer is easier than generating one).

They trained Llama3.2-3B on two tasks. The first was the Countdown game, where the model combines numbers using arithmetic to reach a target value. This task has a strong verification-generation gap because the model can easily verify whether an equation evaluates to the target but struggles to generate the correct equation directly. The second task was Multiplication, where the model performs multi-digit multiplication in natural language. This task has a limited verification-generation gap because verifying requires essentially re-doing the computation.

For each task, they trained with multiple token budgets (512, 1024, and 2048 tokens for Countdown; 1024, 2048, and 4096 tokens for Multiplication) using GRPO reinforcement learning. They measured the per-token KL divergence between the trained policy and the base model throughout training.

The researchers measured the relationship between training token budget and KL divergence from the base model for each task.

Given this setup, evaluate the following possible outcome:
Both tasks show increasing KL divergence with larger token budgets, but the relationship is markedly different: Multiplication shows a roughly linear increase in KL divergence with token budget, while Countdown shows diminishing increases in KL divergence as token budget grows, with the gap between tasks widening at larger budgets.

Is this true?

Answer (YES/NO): NO